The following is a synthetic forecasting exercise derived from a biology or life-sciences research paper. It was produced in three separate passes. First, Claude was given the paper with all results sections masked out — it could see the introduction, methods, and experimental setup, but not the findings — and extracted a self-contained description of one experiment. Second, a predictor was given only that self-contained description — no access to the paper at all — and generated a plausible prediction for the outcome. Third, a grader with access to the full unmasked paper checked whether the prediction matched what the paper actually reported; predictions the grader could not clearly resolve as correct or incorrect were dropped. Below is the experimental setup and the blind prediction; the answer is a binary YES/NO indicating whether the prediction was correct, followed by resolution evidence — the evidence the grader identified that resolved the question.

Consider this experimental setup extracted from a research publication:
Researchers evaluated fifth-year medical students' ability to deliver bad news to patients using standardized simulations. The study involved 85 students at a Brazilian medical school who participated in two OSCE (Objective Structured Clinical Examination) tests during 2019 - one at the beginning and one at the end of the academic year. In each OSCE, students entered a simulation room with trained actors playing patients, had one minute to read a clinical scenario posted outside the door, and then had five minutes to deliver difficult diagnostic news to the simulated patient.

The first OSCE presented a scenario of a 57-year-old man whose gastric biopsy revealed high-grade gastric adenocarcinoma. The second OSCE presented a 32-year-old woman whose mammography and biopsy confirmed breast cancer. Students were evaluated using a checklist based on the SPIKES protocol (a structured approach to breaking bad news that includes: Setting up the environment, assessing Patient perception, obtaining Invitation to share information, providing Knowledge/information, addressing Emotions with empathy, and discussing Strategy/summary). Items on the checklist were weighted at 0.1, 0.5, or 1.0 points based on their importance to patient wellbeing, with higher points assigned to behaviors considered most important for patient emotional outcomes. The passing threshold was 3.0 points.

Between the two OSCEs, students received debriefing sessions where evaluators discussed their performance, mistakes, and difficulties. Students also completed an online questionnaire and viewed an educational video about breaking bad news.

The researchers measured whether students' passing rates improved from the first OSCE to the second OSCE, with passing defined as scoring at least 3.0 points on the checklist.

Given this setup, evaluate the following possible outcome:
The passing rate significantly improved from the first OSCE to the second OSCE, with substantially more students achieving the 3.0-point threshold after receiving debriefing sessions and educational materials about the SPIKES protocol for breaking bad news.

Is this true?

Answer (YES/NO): NO